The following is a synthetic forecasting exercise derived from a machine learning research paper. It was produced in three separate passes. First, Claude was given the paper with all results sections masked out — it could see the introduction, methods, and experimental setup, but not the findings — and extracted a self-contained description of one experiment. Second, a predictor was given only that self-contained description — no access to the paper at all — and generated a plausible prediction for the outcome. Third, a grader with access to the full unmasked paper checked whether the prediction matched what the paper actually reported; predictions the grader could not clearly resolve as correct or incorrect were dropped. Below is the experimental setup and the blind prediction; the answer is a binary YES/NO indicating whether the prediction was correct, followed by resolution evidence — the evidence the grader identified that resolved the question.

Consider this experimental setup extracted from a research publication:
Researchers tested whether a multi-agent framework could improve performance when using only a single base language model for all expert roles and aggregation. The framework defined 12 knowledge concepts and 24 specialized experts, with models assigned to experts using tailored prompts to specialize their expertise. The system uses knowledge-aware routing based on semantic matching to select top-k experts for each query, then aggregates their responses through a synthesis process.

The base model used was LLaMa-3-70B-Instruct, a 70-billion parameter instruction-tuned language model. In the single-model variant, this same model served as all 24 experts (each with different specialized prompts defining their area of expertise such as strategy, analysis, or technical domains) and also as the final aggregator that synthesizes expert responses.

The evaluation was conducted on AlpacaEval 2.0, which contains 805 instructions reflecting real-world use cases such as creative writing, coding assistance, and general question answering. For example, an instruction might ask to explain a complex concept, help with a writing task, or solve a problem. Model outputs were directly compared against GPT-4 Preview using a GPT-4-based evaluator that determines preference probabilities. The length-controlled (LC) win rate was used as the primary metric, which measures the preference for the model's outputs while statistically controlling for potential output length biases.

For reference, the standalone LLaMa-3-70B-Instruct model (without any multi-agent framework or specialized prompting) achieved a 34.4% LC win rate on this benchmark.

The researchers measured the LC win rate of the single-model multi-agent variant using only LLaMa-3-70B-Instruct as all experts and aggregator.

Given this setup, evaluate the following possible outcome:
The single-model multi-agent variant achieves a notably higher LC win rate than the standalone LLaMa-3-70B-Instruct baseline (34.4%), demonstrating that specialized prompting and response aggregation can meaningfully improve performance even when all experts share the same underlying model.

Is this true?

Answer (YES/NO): NO